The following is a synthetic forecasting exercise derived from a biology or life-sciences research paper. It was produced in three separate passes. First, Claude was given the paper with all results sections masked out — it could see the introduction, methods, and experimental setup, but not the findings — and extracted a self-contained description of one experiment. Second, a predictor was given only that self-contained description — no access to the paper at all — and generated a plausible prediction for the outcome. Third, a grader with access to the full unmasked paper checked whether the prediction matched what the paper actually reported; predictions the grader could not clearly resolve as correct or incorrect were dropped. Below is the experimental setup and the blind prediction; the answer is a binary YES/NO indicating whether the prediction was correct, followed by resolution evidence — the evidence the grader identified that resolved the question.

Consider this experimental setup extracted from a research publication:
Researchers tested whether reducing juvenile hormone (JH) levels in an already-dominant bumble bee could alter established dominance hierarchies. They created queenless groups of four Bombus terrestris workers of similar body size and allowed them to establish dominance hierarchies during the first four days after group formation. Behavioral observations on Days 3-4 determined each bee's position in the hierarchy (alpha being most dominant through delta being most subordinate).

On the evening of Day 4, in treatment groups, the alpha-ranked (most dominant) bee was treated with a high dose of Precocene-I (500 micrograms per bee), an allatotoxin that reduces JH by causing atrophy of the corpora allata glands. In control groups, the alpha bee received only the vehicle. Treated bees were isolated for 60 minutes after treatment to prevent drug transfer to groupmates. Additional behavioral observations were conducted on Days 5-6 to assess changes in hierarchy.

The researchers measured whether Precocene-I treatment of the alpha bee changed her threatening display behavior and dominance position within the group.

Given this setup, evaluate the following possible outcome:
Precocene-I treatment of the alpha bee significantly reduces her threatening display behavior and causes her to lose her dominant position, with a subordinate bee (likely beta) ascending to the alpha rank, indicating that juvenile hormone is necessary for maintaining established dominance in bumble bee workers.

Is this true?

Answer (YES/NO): NO